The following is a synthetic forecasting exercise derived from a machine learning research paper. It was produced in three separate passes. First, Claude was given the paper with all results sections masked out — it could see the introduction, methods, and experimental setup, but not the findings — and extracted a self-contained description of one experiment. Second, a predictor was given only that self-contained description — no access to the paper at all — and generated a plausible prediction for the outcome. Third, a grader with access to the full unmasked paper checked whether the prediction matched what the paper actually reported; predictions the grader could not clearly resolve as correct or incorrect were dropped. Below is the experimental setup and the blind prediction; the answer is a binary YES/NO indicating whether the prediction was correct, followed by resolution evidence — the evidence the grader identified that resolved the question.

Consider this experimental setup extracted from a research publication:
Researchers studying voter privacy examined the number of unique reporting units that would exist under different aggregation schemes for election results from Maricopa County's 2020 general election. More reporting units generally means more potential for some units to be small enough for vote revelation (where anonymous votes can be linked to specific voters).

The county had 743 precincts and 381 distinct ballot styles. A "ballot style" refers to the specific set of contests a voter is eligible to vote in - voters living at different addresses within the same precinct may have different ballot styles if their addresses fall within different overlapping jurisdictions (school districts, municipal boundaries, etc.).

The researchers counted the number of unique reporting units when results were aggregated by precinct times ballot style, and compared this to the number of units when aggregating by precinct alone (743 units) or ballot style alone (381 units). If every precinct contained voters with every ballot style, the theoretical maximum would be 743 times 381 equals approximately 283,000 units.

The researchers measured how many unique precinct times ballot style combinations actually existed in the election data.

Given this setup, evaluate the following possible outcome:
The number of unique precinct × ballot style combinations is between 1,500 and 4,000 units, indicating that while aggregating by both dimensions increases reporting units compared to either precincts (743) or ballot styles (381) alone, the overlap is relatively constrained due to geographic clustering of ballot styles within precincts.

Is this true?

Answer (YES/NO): YES